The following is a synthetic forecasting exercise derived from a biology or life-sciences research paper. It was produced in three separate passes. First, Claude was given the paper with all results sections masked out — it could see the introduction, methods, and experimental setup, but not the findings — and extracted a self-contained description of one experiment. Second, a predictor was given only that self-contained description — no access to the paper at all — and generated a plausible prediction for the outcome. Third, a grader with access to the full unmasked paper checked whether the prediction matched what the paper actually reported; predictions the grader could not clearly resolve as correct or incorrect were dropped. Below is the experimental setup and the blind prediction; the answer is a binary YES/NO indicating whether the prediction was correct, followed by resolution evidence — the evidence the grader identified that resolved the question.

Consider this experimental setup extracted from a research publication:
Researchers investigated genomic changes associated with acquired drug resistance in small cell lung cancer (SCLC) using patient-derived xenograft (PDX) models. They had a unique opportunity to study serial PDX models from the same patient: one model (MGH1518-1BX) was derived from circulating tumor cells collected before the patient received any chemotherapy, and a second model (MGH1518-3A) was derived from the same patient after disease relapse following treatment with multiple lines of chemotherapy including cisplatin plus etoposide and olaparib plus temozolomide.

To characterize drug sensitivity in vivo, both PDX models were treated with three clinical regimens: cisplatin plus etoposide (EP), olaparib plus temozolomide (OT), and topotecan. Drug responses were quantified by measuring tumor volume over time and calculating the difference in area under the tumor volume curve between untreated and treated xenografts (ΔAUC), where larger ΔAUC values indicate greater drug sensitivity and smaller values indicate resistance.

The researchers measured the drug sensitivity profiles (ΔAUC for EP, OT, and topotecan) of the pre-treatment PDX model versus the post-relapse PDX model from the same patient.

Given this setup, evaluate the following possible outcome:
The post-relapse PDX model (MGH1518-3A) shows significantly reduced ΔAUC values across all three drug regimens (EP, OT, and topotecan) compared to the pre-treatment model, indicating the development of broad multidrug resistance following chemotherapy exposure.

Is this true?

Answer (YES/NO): YES